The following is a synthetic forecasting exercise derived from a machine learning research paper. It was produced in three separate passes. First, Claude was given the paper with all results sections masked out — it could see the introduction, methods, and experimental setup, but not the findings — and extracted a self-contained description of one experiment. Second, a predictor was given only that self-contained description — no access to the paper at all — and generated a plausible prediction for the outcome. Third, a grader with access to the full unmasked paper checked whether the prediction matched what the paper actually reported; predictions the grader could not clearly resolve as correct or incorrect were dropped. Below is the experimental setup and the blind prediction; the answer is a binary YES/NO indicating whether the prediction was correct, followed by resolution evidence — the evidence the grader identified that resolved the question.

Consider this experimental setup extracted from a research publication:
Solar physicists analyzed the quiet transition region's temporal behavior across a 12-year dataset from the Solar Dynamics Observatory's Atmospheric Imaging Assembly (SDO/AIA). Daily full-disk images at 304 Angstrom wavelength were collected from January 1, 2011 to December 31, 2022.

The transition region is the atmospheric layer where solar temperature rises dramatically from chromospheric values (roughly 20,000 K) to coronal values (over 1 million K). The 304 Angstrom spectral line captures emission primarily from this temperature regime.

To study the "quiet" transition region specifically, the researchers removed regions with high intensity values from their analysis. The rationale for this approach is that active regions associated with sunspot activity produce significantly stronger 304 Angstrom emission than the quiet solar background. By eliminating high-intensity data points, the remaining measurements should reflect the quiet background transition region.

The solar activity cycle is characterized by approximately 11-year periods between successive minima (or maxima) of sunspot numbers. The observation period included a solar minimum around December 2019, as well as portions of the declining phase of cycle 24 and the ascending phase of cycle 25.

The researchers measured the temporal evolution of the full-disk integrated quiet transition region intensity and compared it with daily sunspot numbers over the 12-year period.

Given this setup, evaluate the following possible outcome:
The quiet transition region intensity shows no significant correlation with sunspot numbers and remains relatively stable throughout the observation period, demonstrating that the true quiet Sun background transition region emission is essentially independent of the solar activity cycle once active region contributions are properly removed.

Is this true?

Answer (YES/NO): NO